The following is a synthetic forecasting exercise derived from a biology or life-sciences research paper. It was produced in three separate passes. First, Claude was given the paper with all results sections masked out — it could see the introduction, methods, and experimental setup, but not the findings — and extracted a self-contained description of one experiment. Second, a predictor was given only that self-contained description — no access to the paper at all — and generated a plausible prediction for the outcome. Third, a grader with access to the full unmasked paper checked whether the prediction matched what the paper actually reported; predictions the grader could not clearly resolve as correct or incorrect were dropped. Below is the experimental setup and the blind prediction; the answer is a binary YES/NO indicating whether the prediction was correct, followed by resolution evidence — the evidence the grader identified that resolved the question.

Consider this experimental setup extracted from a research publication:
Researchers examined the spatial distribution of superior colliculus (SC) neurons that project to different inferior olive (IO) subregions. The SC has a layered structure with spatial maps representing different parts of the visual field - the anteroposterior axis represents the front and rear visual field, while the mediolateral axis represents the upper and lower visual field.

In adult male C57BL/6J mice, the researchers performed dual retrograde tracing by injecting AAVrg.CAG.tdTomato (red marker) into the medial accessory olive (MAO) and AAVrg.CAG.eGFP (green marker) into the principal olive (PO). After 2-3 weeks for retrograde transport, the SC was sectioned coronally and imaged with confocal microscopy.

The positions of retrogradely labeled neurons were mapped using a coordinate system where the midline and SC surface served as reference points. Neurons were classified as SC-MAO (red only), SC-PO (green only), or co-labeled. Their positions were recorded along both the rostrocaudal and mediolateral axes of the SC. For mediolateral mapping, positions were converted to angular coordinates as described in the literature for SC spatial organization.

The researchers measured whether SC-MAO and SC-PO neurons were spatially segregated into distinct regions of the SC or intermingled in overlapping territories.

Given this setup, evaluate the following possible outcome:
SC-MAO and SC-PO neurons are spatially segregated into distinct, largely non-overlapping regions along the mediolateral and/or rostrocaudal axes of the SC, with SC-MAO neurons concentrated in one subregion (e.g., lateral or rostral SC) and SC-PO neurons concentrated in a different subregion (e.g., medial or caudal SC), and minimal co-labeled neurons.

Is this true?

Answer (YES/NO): NO